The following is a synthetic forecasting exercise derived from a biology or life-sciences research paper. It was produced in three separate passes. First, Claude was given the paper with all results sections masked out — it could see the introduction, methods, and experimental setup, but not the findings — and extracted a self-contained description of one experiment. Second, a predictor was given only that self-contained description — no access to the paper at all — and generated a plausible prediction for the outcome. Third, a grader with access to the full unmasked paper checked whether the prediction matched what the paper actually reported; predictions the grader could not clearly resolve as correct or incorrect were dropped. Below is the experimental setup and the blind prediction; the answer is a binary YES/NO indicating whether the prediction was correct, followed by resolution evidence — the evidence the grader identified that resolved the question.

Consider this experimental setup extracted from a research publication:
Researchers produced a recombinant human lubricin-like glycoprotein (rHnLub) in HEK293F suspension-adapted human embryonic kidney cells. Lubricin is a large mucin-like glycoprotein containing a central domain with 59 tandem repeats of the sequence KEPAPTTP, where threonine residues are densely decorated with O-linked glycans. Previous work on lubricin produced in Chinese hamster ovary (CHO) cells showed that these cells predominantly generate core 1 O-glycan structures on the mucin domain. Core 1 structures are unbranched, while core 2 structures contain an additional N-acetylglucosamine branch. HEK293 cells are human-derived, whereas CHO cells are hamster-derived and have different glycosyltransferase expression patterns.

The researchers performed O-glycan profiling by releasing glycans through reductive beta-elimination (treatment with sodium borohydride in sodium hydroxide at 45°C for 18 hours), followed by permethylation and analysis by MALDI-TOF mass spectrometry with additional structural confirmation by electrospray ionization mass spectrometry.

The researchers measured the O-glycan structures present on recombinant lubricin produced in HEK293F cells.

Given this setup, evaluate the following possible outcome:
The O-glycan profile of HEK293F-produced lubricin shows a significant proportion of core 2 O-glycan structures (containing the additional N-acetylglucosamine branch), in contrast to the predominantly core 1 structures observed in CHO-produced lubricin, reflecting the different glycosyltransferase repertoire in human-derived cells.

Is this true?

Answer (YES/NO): YES